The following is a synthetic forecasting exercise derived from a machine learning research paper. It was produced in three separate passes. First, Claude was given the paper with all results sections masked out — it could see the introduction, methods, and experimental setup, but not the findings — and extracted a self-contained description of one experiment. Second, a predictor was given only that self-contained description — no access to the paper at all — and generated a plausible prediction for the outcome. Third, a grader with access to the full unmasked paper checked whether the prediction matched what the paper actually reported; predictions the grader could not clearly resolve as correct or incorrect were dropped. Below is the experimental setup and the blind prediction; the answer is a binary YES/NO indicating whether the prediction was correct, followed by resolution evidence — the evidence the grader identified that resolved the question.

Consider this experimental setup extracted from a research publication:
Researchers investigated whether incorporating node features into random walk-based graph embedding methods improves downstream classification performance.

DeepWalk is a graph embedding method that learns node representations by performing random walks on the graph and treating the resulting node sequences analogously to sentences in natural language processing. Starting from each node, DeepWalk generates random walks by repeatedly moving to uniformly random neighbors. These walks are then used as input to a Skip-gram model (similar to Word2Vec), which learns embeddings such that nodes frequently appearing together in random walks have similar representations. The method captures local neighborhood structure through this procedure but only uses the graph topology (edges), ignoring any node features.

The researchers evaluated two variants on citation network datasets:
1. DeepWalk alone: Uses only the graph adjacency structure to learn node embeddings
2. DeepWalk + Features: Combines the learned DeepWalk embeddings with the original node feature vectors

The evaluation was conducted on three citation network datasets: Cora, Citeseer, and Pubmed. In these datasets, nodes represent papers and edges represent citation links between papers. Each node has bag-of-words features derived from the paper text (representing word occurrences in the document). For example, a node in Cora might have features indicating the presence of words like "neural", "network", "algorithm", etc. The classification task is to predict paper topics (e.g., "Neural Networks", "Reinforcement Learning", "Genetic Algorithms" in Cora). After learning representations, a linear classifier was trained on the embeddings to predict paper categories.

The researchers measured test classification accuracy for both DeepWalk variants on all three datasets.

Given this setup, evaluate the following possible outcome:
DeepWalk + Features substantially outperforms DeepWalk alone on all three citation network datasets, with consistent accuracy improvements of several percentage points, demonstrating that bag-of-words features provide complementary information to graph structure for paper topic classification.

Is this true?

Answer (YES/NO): NO